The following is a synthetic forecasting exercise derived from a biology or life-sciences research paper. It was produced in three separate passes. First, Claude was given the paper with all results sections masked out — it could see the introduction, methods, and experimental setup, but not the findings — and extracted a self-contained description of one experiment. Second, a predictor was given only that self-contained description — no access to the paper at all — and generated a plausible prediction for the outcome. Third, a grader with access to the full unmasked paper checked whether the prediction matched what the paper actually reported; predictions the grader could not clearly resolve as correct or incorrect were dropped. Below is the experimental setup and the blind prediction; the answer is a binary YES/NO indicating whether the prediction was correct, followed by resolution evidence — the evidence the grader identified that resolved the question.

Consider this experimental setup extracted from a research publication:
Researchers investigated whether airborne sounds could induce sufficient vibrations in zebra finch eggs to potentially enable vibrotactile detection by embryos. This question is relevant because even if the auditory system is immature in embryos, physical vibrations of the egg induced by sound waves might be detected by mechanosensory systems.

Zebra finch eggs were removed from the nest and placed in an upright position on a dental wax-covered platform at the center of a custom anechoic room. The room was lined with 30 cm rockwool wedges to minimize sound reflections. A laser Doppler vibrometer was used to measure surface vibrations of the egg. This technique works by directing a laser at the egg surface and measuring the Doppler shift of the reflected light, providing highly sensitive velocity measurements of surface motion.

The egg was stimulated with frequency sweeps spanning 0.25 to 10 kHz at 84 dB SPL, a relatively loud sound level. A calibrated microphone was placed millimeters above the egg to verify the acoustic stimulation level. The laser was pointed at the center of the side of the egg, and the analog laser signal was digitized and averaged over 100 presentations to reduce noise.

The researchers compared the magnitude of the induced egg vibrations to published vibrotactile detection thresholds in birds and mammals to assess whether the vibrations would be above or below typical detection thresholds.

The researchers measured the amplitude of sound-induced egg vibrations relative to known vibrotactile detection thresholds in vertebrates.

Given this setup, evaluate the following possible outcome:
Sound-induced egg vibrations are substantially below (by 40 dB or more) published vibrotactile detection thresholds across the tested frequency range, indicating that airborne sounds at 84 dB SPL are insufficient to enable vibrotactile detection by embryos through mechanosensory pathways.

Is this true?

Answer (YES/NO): YES